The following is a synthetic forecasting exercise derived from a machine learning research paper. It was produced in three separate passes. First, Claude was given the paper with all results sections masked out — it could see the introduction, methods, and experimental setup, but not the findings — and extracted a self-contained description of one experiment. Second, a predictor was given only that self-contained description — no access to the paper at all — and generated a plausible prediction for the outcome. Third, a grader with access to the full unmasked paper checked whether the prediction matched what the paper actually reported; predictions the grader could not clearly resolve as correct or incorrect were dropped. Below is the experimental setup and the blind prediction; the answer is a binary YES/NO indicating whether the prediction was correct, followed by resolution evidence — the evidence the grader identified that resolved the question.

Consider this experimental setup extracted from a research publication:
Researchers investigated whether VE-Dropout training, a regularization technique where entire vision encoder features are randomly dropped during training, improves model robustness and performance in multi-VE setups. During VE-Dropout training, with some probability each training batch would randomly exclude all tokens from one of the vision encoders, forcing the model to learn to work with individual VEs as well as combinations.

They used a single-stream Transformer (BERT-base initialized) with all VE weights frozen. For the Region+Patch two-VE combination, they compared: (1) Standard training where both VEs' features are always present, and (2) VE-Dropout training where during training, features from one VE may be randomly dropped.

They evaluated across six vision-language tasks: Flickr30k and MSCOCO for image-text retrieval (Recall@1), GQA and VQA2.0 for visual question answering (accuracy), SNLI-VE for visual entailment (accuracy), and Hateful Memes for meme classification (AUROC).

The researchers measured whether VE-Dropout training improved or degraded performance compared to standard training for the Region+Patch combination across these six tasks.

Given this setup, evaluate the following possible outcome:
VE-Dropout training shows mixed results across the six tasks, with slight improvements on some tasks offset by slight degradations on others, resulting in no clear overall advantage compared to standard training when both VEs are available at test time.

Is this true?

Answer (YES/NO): NO